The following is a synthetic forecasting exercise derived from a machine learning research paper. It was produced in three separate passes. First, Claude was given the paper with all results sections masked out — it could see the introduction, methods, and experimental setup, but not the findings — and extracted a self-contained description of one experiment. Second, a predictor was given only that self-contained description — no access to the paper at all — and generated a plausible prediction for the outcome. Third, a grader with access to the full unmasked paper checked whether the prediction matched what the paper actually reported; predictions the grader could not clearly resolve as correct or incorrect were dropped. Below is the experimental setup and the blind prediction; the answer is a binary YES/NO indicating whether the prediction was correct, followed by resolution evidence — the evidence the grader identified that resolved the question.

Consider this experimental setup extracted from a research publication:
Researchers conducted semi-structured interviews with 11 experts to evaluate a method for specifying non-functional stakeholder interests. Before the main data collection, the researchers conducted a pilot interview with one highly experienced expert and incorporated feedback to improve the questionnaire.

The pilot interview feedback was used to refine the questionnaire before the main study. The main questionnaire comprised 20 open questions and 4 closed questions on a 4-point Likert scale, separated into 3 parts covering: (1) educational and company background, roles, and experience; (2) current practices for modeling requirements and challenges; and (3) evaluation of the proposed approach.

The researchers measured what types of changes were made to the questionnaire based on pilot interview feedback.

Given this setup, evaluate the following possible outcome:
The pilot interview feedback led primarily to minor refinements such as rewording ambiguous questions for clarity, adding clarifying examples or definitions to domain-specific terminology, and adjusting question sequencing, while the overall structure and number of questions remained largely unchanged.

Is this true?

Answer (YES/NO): NO